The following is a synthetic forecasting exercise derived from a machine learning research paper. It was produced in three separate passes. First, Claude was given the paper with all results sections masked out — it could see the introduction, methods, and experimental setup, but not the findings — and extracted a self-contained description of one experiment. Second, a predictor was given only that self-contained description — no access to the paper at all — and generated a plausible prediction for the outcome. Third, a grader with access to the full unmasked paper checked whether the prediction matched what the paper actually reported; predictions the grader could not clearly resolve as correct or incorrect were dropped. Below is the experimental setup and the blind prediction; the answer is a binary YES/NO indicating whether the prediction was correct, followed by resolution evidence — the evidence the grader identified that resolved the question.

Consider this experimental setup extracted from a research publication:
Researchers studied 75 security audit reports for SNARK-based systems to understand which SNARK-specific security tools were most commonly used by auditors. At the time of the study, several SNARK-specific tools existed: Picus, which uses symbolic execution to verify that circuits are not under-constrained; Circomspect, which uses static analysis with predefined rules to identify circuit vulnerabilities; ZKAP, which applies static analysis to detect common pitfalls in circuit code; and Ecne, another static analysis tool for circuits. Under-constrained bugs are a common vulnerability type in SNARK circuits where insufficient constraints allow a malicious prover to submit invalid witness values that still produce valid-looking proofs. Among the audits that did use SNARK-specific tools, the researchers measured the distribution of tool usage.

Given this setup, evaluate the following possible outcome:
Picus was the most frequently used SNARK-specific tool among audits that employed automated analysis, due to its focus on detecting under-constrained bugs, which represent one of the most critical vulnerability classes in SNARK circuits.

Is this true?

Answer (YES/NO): YES